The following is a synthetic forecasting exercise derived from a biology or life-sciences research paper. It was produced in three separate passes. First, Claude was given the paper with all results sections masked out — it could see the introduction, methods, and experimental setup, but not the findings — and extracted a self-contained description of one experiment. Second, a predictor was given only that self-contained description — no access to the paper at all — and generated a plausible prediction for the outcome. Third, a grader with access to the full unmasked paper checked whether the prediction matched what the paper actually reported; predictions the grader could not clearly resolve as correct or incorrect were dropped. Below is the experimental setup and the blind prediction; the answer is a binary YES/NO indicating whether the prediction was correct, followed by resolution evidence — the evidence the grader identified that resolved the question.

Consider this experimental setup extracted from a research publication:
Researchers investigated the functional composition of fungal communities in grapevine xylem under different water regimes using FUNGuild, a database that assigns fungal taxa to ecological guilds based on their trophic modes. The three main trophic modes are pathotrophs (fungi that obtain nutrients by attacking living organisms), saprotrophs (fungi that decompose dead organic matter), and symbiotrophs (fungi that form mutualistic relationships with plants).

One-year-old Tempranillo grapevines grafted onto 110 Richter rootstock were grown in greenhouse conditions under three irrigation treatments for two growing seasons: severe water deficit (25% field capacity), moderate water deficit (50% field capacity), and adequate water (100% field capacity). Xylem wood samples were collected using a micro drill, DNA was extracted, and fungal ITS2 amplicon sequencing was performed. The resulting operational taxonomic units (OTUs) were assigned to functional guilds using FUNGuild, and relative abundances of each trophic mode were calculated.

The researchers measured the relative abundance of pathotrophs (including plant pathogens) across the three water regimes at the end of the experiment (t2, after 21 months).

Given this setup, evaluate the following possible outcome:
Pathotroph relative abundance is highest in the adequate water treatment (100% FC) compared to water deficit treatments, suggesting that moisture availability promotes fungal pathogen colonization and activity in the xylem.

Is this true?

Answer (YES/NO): NO